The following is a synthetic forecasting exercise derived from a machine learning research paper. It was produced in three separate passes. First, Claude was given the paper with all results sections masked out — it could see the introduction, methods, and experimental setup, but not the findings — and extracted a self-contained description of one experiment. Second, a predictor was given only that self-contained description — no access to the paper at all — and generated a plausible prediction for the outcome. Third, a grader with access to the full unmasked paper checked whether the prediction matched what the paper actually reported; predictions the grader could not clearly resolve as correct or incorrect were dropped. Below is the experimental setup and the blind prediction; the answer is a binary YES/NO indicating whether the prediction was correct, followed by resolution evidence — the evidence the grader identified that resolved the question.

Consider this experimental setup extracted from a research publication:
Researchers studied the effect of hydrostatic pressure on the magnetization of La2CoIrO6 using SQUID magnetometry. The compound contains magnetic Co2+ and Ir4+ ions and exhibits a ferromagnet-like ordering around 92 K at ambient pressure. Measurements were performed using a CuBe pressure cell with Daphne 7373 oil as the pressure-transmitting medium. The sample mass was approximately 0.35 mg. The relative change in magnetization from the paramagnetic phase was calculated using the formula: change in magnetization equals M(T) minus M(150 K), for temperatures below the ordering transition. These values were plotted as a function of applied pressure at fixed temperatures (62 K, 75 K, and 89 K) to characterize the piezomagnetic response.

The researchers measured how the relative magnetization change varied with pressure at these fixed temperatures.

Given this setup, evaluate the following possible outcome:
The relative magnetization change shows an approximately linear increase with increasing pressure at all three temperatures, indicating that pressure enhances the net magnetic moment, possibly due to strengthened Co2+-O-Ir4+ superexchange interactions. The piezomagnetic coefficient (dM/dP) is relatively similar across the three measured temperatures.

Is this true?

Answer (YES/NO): YES